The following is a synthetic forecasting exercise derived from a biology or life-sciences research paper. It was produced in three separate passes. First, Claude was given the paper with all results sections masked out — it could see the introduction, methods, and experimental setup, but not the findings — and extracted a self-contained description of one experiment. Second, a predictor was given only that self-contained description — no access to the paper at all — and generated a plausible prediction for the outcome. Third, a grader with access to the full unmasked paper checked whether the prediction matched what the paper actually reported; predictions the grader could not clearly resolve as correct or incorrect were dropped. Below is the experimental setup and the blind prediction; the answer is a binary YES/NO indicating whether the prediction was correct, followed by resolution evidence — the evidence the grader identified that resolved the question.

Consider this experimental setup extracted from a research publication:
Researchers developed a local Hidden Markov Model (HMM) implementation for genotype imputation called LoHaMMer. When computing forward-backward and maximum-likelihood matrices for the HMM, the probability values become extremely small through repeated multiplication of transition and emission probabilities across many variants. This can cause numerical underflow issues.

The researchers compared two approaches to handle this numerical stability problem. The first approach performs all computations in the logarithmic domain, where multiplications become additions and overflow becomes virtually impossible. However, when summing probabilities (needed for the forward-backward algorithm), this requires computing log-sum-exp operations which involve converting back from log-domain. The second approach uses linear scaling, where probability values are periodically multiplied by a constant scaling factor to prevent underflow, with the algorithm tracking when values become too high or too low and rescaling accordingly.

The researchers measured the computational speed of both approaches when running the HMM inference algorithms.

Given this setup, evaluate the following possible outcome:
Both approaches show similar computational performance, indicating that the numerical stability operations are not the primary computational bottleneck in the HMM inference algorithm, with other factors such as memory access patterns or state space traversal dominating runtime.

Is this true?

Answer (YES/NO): NO